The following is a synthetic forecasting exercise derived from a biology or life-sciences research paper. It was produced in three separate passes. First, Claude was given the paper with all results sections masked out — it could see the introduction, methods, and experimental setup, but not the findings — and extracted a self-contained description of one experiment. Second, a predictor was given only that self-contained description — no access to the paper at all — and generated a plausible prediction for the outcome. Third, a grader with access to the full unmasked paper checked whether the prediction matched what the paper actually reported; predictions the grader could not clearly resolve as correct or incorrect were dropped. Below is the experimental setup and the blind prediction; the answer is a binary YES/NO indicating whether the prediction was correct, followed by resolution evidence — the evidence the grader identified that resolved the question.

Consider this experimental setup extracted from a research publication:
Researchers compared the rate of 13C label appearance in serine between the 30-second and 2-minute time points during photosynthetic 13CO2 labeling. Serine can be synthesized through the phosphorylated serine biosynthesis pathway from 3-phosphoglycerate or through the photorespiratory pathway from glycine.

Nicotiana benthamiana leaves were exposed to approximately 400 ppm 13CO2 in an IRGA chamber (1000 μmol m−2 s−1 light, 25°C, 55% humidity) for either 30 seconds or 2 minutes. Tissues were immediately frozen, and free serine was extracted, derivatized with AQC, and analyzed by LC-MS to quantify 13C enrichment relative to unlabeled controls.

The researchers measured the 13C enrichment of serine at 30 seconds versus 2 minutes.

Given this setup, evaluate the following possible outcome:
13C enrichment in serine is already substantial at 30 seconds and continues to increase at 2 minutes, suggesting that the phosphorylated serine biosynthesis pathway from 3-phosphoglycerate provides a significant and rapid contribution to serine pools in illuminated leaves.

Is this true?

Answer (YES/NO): YES